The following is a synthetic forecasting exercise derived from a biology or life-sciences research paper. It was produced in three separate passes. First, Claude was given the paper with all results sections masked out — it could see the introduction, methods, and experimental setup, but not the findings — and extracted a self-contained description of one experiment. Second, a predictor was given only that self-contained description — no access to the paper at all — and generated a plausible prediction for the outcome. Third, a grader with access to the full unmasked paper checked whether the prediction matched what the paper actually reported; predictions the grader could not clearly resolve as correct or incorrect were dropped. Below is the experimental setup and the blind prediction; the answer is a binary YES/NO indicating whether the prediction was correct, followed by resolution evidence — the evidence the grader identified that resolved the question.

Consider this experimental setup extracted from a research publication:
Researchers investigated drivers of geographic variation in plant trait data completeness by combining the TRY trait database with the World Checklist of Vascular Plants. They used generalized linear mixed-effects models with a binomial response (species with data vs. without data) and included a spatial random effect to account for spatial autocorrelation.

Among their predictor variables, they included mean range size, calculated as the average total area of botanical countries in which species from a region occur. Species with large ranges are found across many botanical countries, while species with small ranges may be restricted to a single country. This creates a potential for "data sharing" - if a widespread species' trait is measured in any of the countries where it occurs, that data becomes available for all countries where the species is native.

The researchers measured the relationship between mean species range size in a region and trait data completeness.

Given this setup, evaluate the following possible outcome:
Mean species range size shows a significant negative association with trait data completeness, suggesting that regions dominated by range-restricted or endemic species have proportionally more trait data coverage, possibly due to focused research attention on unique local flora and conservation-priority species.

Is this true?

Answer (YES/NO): NO